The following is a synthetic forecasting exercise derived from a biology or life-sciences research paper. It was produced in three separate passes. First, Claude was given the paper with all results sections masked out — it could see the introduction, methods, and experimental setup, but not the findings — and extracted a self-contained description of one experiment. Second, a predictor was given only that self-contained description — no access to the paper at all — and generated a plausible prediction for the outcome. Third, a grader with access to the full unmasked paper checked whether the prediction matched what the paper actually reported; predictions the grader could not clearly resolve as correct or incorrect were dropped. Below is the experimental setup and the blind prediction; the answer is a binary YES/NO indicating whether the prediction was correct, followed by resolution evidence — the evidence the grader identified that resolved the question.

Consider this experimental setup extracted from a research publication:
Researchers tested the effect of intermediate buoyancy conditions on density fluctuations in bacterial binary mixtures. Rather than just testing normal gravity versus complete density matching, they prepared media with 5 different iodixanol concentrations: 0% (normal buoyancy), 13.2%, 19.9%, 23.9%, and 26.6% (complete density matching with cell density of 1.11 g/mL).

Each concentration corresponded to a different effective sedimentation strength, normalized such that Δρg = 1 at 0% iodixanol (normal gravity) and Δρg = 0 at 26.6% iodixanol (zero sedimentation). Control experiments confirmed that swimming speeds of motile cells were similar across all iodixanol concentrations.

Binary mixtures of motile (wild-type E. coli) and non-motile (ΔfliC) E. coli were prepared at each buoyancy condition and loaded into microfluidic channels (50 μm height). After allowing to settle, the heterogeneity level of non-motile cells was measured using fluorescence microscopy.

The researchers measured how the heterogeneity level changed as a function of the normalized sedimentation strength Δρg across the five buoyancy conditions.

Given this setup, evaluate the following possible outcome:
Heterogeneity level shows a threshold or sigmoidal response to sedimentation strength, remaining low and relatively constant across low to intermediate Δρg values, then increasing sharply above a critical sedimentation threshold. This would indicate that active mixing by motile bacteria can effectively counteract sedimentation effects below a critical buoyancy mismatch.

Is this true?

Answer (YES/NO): NO